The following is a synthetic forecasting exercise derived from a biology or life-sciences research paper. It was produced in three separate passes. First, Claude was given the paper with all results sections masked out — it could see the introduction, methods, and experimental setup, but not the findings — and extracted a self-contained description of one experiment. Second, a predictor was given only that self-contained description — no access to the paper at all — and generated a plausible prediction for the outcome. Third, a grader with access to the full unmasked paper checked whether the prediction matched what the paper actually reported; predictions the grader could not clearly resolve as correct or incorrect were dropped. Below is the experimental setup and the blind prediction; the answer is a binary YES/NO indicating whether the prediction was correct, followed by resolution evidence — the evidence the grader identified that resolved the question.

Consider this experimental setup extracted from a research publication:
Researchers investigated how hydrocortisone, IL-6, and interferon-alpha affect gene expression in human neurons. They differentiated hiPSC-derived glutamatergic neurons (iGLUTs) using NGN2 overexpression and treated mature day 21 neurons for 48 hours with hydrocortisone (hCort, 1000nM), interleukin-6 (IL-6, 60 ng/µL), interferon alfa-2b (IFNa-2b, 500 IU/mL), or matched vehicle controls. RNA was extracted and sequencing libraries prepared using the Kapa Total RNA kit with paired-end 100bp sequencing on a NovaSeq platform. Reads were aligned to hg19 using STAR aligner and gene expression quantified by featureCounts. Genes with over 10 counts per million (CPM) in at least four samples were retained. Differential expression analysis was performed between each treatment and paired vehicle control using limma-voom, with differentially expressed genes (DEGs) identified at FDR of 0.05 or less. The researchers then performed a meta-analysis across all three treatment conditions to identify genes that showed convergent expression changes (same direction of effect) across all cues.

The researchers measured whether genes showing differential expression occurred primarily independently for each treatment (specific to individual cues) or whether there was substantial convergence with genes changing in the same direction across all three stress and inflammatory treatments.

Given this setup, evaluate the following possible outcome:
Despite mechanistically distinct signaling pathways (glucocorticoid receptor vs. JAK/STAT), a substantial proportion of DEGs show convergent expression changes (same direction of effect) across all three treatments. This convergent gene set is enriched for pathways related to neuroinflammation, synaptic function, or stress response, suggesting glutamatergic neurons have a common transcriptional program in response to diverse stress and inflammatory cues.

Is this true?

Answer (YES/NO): NO